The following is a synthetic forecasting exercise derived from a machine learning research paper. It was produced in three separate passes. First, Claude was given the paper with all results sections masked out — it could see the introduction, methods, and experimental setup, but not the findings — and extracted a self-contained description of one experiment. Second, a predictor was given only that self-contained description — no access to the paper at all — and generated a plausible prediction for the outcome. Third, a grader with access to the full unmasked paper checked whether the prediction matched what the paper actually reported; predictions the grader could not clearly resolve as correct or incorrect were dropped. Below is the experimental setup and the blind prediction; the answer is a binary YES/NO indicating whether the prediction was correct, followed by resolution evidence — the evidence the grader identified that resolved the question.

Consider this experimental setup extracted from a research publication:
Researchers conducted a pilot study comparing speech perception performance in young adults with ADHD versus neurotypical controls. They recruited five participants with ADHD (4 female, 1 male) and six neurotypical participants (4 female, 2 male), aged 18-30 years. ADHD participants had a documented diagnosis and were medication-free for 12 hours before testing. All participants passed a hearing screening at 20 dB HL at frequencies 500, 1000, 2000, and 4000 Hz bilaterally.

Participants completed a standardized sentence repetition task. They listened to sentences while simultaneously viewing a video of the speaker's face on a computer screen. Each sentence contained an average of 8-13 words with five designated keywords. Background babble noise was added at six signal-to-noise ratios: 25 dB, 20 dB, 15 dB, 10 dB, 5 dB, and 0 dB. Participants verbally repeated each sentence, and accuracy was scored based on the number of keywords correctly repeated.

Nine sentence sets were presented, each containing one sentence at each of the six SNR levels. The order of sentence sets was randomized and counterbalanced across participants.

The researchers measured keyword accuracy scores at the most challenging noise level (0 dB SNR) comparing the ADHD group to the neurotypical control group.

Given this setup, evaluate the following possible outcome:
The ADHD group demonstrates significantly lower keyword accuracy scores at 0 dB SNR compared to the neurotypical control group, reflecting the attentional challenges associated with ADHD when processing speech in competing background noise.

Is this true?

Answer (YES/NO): NO